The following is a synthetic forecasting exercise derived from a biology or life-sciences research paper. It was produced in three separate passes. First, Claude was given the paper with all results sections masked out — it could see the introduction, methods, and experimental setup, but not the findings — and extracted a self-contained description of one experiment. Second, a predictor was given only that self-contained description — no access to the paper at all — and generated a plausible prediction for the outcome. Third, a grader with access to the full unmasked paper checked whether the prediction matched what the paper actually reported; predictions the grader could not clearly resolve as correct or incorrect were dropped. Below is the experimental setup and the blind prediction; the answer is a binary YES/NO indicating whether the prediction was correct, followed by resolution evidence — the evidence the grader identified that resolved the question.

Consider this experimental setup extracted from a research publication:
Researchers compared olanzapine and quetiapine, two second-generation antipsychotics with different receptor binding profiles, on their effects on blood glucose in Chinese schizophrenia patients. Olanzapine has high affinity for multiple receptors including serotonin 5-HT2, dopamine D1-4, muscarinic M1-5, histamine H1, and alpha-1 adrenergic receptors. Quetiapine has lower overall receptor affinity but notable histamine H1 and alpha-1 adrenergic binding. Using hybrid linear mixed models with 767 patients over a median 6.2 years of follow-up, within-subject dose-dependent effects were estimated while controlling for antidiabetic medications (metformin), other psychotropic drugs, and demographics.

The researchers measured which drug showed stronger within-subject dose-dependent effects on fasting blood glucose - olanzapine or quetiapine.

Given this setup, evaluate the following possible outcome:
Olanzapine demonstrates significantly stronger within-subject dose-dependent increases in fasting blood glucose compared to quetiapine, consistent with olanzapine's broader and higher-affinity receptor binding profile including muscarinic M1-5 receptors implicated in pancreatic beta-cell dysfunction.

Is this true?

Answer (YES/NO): NO